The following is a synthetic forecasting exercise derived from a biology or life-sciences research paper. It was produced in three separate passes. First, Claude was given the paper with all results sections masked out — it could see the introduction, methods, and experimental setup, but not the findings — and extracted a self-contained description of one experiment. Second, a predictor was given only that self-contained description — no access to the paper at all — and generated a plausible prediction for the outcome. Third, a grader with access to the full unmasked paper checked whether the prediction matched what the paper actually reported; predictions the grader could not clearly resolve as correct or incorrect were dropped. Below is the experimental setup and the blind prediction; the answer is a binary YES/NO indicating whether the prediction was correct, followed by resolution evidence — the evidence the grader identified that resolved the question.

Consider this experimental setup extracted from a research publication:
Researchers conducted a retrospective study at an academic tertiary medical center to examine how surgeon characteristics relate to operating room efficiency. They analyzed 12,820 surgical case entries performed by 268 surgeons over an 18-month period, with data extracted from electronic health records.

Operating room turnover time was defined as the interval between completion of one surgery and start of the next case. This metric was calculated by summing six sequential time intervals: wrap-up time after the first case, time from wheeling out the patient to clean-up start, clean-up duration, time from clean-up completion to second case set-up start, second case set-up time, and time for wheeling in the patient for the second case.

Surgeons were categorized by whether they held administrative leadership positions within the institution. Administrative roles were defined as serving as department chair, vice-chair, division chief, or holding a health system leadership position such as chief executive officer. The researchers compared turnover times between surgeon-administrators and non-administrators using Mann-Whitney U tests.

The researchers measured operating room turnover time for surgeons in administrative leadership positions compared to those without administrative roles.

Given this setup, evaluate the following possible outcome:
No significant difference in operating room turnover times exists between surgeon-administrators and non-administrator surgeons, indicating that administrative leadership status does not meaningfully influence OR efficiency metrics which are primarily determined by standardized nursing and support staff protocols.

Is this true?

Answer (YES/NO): NO